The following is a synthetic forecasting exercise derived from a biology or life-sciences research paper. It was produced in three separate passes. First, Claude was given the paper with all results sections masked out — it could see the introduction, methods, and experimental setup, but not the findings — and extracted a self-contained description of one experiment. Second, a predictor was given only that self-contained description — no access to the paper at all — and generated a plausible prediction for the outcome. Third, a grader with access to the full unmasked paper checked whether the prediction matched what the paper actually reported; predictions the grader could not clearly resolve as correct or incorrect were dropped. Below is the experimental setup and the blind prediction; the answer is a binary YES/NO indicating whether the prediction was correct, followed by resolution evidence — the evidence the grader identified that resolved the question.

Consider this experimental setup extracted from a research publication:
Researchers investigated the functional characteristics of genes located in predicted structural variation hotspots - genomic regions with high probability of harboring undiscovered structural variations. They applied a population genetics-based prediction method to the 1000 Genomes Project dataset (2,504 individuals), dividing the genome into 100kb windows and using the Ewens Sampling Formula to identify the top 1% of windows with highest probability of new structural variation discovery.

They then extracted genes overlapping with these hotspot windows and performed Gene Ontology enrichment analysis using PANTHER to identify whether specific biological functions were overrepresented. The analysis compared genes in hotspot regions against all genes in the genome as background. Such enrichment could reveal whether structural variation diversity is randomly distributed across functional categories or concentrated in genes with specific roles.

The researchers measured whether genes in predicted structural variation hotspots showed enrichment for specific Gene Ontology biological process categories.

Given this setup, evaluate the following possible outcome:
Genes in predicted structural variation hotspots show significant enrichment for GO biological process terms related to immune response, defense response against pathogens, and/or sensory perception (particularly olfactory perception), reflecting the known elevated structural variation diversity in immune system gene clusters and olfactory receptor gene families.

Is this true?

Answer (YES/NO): YES